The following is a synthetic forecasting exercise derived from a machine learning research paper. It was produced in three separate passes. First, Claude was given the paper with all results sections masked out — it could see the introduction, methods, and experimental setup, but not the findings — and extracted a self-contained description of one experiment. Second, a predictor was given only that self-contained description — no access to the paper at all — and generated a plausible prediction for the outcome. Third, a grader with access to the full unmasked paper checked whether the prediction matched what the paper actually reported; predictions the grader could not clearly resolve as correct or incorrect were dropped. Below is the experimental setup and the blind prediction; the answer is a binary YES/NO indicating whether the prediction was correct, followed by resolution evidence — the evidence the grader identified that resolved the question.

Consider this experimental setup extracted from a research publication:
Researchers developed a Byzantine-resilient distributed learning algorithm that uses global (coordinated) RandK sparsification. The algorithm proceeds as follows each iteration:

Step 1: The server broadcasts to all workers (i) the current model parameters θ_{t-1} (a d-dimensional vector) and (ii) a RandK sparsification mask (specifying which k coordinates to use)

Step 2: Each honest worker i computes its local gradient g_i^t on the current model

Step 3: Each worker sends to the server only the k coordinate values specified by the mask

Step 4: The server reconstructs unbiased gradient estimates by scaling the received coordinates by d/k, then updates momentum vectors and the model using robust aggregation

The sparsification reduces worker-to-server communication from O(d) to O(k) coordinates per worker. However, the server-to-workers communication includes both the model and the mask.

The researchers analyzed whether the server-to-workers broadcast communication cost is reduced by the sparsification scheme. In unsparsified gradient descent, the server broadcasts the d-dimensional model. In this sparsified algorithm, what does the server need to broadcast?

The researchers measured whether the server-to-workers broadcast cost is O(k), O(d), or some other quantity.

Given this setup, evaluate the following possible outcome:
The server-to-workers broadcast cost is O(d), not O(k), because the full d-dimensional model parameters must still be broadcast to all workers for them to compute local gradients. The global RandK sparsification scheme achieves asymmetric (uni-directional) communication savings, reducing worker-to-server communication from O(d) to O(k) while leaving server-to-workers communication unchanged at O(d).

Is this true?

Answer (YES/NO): YES